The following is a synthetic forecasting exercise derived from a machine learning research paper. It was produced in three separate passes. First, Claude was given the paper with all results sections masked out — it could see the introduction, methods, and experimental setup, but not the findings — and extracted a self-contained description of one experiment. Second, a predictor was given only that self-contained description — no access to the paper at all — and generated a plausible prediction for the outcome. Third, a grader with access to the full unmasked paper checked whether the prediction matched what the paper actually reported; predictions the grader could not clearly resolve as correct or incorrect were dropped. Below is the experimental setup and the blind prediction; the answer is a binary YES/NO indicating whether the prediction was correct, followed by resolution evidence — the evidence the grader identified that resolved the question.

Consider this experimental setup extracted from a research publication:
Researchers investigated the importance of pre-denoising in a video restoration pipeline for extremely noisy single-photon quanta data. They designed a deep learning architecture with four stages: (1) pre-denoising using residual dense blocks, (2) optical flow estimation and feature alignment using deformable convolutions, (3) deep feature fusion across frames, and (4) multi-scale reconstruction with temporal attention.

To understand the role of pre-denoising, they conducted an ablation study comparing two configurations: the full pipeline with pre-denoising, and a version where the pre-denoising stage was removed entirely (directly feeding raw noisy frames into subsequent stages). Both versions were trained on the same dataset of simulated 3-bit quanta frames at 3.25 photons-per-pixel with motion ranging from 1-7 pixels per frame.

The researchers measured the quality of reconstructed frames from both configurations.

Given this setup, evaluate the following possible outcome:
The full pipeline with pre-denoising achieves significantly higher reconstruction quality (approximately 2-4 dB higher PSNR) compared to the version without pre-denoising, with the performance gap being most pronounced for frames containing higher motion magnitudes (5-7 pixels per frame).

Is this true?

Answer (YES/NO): NO